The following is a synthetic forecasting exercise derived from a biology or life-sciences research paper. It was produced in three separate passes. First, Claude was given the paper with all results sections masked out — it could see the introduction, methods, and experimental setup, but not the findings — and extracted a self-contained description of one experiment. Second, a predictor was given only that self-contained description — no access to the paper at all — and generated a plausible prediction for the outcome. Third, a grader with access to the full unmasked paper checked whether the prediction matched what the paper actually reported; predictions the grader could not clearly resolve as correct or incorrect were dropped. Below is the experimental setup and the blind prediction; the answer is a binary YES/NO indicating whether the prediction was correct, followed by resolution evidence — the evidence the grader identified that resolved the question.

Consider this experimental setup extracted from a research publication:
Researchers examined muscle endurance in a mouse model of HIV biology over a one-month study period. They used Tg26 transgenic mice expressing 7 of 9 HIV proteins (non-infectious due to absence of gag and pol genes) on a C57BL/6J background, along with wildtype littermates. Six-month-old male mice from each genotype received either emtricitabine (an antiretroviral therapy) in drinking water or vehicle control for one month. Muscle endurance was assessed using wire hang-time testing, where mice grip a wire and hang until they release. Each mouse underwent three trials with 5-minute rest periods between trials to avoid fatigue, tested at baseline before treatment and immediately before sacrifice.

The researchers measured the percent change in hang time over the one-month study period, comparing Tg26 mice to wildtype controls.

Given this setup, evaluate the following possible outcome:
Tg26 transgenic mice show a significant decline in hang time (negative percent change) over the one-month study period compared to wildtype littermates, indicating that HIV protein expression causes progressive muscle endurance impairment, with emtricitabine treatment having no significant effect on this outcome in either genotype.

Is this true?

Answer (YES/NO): YES